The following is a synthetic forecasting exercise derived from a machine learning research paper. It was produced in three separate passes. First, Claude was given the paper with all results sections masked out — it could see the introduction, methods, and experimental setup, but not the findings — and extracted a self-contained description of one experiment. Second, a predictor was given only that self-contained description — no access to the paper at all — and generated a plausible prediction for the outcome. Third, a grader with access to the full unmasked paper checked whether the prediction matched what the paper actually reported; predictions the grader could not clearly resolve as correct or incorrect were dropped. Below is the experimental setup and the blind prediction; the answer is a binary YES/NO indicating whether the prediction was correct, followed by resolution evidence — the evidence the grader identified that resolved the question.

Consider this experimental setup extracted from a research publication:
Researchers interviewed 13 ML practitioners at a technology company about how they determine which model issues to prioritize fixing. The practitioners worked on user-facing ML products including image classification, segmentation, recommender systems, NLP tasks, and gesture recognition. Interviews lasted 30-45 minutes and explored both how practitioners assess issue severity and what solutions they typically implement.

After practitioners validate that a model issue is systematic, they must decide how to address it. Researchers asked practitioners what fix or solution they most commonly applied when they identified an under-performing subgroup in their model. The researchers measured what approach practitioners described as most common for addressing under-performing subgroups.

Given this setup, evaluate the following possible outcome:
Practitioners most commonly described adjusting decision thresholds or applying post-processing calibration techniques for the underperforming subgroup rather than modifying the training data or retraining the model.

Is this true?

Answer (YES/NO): NO